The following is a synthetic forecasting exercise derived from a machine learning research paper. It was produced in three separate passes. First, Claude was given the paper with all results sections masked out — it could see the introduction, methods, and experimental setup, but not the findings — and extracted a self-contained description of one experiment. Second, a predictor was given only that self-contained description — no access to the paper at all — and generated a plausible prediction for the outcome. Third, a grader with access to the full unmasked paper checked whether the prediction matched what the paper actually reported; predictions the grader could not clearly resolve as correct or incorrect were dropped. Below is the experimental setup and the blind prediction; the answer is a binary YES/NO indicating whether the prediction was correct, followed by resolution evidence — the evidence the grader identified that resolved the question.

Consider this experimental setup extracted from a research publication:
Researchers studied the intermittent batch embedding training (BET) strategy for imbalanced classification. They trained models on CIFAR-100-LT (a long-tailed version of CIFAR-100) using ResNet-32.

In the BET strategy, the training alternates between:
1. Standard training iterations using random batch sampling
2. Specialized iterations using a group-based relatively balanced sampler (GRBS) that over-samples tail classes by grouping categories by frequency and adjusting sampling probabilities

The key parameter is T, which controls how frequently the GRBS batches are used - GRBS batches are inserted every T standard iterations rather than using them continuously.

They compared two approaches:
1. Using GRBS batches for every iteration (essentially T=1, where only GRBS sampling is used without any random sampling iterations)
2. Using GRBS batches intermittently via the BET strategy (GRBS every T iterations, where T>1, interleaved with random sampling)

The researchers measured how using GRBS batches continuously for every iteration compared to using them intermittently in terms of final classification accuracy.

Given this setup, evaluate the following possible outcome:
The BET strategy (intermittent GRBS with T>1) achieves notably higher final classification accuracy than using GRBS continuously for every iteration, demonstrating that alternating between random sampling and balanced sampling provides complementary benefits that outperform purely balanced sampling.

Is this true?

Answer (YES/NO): YES